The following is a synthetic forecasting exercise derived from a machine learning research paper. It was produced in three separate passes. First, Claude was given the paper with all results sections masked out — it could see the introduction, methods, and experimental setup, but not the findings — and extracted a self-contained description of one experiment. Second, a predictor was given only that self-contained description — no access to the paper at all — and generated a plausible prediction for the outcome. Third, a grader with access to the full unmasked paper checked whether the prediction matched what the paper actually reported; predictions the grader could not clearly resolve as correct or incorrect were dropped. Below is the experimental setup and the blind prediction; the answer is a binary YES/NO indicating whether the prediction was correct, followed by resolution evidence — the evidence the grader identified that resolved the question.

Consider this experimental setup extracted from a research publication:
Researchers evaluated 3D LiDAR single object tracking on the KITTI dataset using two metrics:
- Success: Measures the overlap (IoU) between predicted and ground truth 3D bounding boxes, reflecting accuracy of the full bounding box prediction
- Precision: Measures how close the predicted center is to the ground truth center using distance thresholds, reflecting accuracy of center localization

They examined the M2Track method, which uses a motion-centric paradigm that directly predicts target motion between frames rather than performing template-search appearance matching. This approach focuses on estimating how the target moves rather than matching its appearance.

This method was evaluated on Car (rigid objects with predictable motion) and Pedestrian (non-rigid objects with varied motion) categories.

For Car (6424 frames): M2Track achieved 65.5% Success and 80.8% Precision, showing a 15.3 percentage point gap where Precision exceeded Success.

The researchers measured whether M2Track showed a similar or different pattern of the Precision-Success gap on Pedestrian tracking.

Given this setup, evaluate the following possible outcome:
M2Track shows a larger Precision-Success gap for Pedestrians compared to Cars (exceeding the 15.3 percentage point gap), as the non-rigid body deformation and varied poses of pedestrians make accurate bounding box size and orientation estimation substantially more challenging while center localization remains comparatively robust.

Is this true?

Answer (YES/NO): YES